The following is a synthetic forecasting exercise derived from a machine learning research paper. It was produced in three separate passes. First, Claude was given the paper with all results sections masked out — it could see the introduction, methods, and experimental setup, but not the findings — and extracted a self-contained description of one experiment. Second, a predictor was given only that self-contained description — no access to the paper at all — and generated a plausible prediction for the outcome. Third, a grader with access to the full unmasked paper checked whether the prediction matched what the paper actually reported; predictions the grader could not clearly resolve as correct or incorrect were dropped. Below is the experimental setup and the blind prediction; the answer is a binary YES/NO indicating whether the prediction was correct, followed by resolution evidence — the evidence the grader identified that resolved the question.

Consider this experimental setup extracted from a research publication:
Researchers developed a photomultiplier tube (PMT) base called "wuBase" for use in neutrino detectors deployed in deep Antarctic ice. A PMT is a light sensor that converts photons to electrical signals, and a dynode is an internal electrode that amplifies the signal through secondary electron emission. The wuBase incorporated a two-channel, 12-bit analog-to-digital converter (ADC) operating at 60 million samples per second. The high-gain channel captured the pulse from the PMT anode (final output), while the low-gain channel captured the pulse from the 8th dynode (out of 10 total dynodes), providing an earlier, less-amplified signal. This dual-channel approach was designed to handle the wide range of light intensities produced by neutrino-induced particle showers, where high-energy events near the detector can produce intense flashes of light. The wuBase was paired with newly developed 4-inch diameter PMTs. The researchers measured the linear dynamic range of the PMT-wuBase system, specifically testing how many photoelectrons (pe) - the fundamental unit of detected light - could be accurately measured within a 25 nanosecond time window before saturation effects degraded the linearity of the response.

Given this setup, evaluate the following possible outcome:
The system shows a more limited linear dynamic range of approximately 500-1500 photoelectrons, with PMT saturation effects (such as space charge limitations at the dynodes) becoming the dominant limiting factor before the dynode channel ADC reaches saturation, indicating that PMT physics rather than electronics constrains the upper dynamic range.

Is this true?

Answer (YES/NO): NO